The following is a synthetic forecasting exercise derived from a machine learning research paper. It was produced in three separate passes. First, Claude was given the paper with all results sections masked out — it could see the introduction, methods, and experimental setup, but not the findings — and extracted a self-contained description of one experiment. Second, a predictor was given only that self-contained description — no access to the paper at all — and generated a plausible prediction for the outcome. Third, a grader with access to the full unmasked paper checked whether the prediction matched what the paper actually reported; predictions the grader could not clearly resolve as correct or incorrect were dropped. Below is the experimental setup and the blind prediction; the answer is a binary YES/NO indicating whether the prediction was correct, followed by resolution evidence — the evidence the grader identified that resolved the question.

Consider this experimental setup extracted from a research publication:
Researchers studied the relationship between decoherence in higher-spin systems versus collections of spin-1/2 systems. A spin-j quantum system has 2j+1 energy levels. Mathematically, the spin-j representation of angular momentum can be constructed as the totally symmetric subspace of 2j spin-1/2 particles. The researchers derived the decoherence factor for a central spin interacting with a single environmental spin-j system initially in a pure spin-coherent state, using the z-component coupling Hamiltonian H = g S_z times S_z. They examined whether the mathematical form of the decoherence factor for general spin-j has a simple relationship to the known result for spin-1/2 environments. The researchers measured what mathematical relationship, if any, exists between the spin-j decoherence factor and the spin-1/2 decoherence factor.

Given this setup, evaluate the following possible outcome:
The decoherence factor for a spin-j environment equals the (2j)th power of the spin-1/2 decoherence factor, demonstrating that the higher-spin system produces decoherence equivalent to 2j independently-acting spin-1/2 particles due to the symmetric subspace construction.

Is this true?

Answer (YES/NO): YES